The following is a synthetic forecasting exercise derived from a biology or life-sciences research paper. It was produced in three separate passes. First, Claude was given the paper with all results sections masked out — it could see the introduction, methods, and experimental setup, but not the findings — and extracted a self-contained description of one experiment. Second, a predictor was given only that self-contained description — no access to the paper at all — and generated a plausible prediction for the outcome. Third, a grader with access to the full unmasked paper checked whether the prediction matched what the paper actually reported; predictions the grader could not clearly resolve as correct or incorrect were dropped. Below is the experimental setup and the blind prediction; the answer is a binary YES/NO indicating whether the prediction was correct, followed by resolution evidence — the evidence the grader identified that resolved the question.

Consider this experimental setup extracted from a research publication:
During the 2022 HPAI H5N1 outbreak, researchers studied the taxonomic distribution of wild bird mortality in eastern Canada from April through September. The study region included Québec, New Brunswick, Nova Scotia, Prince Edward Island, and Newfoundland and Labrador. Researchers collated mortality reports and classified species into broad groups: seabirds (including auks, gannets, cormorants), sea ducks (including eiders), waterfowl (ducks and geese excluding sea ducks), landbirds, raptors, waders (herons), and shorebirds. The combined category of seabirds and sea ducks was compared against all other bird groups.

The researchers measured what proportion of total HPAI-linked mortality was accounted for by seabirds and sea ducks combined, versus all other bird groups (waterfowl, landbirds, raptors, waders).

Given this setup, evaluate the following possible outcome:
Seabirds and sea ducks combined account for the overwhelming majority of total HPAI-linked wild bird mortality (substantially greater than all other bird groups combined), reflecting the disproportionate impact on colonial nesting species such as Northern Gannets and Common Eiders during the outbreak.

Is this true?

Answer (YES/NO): YES